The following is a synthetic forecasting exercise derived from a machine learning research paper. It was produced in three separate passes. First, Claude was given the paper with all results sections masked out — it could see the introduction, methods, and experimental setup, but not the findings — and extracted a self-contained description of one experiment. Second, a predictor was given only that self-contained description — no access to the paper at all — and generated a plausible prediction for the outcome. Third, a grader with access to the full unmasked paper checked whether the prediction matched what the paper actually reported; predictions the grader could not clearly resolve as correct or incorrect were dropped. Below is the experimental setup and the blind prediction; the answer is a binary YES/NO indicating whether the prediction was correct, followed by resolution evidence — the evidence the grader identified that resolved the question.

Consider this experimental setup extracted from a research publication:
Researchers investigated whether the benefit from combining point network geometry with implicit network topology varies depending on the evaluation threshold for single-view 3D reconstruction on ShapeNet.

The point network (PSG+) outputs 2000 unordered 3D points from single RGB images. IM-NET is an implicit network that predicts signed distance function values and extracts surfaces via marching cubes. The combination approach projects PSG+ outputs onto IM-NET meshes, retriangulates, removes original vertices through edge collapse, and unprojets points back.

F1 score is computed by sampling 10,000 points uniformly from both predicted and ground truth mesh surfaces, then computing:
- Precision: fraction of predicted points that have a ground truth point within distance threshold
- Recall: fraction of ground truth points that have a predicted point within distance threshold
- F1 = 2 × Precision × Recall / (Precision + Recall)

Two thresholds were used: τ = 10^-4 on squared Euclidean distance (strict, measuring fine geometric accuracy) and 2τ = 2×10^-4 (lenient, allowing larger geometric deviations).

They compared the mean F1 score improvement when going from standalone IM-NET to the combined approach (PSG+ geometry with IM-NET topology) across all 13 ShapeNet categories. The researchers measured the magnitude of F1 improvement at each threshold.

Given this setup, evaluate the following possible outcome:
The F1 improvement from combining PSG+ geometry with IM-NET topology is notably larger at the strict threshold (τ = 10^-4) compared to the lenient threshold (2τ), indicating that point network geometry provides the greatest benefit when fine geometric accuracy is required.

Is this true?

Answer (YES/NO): NO